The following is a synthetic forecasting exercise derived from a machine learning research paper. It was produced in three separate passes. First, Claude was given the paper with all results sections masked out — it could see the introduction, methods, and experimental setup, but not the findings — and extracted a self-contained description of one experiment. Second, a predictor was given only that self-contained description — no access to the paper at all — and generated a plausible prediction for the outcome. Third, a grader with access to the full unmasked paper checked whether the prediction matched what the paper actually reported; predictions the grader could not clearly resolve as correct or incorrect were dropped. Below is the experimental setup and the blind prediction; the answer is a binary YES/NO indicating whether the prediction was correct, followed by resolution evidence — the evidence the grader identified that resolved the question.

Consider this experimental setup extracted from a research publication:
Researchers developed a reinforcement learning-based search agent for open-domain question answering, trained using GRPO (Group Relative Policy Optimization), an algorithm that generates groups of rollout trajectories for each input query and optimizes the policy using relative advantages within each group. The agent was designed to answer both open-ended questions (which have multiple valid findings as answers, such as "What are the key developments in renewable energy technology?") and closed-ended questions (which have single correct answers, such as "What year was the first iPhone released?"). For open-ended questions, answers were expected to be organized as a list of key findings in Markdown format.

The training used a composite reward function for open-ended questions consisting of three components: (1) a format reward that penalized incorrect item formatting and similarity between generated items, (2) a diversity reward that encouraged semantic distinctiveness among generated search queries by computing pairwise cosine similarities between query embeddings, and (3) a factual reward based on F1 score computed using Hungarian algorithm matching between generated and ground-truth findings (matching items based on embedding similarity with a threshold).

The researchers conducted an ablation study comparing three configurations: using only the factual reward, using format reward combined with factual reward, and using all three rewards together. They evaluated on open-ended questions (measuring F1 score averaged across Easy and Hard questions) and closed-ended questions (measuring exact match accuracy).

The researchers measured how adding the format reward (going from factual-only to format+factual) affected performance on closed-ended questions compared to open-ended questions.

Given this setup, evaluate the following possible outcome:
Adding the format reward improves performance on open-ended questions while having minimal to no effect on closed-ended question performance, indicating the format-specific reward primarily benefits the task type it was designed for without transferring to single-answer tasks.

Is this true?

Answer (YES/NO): NO